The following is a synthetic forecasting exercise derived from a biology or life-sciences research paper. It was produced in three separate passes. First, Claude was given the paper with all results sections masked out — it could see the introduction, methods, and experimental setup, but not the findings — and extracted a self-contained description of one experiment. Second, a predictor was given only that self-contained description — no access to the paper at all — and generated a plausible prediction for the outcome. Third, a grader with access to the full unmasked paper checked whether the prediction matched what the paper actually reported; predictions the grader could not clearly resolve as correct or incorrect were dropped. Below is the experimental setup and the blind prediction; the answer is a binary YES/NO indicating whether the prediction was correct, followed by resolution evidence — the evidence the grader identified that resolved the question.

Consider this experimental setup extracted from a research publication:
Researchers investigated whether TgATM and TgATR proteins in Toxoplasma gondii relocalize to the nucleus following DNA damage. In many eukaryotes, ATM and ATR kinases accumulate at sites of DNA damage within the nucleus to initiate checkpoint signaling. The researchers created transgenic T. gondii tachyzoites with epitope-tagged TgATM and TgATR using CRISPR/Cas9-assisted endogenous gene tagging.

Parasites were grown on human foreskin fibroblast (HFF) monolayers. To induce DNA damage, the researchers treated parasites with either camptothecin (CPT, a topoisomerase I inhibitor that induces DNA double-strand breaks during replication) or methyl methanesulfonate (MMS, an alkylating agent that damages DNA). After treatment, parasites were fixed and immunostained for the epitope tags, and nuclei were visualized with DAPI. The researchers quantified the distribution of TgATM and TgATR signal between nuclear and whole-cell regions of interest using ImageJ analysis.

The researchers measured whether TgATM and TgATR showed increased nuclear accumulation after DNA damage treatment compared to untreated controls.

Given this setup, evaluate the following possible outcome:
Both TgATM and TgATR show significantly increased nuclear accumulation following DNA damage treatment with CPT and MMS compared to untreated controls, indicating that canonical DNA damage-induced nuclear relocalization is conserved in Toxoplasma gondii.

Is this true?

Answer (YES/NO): NO